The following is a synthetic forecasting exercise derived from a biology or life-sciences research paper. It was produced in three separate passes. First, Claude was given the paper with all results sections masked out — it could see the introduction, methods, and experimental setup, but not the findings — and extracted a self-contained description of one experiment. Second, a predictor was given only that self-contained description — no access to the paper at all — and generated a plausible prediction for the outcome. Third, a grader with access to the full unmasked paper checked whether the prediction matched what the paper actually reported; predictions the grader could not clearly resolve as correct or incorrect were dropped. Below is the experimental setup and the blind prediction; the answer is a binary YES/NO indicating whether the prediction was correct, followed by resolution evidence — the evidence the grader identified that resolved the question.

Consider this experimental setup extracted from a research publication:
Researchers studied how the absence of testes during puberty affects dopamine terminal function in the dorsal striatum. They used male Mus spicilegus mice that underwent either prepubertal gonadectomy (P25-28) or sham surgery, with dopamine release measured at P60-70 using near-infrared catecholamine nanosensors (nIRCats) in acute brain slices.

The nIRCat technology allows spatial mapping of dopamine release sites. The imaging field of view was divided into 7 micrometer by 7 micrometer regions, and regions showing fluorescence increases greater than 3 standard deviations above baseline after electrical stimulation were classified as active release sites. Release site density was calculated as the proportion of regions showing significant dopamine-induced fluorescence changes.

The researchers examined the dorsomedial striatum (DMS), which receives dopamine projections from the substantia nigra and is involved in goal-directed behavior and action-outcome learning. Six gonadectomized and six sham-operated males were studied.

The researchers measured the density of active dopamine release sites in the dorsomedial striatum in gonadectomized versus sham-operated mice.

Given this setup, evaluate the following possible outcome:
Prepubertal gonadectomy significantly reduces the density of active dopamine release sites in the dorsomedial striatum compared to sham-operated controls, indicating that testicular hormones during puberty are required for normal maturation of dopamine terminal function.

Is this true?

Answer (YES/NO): NO